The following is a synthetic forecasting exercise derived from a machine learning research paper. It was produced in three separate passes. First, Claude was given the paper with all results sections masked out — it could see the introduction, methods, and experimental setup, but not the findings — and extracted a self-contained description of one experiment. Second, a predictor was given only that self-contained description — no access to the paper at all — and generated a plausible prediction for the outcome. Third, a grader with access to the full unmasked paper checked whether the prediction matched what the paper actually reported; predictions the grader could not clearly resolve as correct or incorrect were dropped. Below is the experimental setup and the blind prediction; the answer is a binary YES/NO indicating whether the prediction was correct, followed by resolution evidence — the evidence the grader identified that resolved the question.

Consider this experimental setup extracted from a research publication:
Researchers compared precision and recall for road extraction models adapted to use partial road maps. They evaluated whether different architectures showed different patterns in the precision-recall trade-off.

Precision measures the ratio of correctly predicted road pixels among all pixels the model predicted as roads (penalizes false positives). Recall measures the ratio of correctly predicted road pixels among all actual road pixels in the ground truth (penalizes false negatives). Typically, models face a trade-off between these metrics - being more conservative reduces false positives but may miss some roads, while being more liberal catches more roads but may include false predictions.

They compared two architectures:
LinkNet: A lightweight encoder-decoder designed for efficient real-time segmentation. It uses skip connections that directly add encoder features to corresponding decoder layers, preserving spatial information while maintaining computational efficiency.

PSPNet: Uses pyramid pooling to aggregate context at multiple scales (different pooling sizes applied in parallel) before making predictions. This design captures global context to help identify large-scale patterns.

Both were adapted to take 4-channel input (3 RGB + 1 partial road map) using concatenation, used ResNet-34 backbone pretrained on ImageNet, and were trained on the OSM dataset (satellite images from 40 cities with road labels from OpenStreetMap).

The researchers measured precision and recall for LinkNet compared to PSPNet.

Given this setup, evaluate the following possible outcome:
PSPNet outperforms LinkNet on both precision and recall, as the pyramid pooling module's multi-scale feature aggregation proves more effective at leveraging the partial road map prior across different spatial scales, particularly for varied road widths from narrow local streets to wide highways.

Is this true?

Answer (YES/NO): NO